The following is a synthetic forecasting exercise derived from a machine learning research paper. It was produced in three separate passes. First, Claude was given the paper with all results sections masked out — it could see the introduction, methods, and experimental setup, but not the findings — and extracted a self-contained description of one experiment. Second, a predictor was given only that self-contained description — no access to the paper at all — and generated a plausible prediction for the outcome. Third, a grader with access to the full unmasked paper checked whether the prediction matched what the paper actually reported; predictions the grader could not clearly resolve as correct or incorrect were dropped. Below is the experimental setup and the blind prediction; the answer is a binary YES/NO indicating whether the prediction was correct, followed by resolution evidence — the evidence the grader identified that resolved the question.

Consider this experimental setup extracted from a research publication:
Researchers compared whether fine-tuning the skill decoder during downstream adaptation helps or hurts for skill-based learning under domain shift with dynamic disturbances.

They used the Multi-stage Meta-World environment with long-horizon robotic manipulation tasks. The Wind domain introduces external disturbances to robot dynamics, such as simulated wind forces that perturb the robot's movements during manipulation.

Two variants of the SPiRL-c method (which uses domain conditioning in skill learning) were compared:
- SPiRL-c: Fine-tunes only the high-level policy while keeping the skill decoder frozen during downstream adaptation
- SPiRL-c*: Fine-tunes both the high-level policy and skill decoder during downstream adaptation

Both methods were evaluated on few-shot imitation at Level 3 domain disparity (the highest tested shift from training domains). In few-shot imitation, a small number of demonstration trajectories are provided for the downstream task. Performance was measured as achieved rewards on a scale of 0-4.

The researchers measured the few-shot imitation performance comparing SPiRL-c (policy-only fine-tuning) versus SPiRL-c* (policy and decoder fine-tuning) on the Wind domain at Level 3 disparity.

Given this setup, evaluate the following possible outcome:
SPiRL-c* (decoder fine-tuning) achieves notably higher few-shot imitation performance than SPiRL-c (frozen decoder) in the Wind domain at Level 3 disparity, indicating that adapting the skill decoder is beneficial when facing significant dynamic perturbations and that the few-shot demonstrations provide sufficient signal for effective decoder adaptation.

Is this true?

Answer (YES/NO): YES